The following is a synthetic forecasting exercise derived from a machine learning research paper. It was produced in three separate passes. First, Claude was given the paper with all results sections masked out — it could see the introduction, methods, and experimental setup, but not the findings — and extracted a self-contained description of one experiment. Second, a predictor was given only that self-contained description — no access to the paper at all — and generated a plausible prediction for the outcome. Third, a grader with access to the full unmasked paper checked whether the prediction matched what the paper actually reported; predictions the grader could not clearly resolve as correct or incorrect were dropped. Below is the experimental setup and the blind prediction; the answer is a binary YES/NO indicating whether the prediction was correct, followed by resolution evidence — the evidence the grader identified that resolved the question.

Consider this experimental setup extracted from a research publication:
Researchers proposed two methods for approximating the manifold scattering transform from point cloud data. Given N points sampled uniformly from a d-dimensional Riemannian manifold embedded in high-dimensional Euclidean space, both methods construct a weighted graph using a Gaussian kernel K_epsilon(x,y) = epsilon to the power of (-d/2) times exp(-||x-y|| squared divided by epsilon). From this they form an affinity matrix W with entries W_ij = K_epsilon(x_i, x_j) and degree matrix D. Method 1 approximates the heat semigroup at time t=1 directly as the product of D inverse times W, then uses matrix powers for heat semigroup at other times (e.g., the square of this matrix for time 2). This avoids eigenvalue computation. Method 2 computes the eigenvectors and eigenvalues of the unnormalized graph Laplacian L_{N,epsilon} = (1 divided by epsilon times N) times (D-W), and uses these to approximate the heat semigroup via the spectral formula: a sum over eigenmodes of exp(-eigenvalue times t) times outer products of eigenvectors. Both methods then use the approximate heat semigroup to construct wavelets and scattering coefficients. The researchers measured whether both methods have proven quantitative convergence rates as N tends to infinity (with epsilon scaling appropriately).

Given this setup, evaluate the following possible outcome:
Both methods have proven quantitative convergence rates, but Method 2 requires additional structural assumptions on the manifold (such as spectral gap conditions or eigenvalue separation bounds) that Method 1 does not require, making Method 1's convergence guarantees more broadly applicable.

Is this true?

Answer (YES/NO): NO